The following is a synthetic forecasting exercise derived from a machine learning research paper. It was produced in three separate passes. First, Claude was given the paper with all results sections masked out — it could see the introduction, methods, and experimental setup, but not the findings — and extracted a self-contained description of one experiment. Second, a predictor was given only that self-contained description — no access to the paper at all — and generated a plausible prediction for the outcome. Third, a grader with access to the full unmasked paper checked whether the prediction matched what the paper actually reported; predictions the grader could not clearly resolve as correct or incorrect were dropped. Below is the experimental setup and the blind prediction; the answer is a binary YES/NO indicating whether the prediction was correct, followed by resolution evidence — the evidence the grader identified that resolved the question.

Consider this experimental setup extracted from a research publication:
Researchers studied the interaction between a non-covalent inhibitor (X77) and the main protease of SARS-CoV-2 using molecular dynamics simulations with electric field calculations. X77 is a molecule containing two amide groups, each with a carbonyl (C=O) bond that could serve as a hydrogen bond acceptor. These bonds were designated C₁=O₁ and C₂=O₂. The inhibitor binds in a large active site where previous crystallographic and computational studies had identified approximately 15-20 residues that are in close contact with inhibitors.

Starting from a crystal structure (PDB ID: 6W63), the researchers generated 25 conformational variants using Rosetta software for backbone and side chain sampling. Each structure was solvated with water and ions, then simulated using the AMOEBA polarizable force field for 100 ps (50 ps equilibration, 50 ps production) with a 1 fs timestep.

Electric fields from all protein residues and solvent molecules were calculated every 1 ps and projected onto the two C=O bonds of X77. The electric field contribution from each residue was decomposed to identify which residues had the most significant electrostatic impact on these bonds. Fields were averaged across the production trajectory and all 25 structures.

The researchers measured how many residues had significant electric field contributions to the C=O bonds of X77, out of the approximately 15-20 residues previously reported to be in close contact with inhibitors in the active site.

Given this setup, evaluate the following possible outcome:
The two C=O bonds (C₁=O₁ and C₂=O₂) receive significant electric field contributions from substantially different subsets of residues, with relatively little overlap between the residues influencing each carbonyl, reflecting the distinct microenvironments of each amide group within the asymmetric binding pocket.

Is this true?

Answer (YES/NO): YES